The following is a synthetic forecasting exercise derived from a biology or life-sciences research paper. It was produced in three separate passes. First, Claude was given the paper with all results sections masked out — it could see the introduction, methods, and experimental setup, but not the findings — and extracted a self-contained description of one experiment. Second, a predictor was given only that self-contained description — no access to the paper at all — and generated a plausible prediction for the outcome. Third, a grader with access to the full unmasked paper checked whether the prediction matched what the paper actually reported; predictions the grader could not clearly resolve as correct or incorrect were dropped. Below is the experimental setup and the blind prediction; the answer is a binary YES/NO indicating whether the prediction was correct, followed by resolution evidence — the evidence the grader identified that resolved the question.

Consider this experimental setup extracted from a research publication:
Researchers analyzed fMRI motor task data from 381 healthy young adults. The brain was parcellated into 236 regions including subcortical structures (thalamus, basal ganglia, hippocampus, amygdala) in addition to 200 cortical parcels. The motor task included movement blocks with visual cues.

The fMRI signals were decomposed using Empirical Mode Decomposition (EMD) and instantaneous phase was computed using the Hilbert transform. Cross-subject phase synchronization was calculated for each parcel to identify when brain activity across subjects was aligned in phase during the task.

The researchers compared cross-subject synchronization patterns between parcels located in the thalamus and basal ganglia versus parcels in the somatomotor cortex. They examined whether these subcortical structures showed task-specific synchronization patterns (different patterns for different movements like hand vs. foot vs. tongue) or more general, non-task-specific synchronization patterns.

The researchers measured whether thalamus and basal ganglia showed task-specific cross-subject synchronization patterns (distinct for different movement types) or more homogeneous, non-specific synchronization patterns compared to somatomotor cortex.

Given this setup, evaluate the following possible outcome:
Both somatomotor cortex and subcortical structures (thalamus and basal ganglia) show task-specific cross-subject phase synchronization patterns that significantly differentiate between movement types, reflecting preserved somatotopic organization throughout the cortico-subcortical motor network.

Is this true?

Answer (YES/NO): NO